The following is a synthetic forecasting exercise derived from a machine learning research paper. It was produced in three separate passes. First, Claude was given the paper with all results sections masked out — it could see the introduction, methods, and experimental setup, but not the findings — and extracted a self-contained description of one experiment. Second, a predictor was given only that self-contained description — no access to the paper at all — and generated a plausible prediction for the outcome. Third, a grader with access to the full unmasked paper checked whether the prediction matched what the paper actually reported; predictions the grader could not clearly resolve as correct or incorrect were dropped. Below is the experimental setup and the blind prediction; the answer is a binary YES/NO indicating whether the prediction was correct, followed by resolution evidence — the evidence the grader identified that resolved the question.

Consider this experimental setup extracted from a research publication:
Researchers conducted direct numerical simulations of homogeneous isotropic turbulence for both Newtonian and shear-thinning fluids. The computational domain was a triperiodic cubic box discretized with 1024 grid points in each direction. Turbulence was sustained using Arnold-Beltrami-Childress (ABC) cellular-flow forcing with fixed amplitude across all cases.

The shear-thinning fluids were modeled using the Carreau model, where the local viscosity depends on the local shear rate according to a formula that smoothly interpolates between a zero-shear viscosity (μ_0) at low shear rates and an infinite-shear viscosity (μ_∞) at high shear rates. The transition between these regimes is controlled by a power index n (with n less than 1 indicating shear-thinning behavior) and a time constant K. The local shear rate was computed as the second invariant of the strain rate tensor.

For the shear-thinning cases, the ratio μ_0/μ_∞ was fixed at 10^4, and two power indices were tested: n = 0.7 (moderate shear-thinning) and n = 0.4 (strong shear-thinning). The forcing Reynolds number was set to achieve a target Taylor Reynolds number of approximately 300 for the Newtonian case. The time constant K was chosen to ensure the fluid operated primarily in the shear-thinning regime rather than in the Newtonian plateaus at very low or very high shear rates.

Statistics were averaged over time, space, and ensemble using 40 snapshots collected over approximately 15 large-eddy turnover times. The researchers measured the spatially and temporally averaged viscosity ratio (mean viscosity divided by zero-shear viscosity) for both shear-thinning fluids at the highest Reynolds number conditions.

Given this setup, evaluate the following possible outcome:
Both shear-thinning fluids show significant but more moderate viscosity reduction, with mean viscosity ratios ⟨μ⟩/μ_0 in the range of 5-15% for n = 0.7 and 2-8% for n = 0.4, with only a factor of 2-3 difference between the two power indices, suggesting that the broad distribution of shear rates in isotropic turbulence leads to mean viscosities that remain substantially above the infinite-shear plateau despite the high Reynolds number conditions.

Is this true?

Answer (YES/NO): NO